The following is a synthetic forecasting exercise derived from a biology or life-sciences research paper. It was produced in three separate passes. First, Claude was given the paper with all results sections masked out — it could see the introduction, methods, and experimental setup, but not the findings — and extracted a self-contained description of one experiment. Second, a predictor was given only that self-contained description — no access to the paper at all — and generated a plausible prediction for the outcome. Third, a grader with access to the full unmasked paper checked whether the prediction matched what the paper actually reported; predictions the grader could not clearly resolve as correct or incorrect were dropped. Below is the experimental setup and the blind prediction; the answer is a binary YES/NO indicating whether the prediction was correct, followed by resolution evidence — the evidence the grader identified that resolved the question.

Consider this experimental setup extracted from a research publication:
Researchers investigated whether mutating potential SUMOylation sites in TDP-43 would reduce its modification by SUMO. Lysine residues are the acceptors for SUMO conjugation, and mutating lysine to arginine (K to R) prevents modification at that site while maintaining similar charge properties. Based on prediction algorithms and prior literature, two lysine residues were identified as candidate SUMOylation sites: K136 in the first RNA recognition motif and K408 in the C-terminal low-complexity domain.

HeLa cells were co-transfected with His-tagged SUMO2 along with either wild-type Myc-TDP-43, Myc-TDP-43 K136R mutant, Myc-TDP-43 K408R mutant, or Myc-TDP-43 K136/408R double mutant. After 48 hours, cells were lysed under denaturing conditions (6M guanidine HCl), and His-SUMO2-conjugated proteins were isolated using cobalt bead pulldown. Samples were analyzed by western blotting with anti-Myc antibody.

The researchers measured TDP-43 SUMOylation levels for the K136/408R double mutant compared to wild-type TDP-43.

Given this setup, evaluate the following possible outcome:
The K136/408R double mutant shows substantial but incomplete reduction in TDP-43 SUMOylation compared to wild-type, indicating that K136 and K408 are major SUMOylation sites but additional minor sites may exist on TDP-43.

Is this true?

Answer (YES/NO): YES